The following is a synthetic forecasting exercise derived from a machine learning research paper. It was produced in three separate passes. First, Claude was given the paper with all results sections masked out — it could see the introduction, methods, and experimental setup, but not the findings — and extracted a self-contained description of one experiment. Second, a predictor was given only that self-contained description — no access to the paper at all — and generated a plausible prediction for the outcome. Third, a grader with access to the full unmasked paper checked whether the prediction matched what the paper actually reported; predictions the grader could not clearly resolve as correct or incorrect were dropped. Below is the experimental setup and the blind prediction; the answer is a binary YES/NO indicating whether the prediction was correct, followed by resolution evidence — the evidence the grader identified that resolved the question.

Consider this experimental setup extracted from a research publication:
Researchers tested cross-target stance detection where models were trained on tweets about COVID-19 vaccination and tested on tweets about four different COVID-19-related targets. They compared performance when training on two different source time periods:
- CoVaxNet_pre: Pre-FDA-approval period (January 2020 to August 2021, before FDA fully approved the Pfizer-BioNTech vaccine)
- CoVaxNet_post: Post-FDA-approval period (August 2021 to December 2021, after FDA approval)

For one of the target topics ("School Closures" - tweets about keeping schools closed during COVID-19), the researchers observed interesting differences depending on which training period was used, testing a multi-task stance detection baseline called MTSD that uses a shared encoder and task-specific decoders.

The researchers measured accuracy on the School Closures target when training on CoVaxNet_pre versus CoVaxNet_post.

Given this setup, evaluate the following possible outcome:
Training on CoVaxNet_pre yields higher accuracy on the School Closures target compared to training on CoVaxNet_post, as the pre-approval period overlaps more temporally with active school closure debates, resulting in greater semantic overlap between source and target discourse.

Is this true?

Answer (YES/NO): YES